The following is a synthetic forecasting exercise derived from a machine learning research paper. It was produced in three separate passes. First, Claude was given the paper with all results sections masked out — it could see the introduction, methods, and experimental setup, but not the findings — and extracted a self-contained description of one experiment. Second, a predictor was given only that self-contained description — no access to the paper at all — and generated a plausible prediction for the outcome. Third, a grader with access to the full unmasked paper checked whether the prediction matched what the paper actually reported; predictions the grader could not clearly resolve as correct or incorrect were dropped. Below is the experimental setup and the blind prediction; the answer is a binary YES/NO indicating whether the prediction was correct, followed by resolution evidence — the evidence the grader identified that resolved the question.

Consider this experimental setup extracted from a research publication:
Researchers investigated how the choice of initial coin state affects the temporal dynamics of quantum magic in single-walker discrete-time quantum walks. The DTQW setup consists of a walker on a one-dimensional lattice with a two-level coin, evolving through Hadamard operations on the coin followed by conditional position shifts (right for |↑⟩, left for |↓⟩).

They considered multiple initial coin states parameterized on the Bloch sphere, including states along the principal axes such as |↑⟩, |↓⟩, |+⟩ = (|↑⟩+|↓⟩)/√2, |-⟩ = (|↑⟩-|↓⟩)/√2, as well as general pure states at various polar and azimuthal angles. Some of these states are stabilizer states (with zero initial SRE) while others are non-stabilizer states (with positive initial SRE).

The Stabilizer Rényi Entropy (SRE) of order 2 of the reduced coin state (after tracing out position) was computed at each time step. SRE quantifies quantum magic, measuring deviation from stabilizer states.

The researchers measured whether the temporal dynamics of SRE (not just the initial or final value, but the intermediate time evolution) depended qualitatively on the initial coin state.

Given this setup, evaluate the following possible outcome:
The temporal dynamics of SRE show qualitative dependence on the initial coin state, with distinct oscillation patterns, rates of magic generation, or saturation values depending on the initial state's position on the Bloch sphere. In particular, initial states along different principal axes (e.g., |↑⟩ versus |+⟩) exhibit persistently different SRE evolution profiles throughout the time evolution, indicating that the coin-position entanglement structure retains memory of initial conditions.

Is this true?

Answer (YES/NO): YES